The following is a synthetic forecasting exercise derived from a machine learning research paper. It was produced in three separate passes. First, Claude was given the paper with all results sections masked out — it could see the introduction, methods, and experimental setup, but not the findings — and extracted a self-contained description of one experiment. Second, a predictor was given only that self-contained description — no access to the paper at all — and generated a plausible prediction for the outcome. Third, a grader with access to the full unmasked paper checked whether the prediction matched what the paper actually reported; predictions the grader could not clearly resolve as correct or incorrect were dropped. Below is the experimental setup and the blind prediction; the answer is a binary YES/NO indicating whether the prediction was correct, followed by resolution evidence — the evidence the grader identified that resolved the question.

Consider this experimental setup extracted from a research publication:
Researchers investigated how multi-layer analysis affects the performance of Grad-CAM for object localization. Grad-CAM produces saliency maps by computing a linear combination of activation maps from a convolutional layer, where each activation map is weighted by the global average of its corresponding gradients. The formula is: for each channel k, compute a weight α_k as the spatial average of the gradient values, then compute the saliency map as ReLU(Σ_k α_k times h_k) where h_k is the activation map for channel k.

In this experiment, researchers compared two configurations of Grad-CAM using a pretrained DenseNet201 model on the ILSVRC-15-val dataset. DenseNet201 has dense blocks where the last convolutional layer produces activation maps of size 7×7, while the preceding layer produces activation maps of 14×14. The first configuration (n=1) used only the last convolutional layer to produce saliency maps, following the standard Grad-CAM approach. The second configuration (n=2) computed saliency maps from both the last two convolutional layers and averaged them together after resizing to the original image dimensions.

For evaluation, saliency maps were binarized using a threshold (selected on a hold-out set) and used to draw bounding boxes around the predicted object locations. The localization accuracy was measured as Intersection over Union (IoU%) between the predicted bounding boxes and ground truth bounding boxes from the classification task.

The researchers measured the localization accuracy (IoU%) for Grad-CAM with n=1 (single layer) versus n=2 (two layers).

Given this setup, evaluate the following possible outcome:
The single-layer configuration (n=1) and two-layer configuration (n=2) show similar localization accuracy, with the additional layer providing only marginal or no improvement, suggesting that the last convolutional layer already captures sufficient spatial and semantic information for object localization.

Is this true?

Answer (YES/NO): NO